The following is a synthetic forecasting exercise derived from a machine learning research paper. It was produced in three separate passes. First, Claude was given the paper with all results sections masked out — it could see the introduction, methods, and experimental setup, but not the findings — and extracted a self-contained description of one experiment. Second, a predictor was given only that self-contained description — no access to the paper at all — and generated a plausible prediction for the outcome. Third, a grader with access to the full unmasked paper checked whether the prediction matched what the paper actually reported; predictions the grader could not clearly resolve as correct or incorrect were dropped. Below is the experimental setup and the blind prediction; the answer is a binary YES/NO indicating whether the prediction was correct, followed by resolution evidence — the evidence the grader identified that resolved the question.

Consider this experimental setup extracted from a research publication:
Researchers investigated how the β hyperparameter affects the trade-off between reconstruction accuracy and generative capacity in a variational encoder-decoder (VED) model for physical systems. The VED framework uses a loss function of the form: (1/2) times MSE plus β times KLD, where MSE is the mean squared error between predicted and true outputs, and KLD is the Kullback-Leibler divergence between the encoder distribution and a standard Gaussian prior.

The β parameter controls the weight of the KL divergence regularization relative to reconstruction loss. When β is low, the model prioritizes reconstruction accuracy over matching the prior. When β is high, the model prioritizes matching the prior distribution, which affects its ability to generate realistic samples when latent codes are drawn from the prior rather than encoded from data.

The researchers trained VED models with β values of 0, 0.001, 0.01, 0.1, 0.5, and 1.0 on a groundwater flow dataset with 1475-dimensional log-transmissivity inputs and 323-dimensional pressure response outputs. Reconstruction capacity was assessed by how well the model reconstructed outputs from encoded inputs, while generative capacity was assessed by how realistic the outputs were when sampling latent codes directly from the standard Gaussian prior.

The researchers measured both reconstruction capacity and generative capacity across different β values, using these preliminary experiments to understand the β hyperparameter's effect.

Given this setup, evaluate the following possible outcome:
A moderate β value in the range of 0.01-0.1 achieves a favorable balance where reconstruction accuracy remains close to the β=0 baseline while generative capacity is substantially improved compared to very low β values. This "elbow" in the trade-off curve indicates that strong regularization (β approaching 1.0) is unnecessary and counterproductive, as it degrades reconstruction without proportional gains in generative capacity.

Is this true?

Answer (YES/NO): NO